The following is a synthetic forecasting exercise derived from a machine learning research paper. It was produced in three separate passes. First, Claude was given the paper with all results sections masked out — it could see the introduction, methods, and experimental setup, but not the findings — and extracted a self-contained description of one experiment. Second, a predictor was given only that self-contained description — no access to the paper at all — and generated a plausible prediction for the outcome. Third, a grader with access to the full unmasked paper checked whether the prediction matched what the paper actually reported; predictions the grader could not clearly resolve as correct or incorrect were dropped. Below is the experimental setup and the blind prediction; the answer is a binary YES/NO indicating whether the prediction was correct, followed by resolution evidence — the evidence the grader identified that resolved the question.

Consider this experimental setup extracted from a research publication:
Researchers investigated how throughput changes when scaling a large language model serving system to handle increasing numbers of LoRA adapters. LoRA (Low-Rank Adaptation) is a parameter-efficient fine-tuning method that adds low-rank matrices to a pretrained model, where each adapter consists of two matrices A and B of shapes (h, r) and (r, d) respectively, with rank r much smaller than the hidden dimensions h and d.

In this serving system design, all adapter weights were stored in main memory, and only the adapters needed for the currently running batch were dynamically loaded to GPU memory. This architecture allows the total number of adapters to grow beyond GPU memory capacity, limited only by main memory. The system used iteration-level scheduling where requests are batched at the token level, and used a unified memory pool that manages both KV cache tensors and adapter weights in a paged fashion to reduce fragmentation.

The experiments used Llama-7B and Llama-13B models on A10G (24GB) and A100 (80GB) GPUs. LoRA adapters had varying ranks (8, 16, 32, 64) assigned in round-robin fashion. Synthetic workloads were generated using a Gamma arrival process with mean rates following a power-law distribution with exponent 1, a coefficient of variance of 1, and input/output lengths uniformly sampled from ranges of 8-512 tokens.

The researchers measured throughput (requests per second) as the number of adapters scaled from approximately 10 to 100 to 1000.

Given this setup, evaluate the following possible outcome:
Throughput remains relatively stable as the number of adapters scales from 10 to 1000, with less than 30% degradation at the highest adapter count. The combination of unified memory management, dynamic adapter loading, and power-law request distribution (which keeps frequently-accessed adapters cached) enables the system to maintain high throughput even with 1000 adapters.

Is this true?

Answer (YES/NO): YES